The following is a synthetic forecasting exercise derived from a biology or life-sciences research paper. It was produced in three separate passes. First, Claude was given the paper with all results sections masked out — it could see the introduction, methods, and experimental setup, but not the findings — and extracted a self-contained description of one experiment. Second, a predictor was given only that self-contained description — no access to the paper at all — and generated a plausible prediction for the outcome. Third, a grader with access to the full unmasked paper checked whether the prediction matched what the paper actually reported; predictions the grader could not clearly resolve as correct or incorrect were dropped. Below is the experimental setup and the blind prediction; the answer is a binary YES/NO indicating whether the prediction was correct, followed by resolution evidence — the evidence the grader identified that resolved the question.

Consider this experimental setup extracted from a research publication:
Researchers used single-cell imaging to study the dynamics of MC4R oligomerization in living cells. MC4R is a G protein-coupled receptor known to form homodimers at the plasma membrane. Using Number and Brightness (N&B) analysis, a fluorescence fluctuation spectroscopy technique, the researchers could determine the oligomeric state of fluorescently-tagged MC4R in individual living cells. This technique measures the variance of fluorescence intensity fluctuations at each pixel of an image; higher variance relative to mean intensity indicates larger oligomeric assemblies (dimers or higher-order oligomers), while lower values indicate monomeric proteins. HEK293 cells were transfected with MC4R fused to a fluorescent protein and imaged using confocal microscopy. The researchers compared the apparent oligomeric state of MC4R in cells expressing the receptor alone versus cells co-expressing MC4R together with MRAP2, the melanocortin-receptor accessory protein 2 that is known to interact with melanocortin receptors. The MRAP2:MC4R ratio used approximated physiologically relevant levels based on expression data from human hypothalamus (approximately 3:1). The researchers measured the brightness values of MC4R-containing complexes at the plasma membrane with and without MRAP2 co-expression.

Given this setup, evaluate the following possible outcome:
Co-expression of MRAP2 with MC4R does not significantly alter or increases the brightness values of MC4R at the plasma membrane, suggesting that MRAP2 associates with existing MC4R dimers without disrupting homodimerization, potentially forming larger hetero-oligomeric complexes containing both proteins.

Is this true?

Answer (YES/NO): NO